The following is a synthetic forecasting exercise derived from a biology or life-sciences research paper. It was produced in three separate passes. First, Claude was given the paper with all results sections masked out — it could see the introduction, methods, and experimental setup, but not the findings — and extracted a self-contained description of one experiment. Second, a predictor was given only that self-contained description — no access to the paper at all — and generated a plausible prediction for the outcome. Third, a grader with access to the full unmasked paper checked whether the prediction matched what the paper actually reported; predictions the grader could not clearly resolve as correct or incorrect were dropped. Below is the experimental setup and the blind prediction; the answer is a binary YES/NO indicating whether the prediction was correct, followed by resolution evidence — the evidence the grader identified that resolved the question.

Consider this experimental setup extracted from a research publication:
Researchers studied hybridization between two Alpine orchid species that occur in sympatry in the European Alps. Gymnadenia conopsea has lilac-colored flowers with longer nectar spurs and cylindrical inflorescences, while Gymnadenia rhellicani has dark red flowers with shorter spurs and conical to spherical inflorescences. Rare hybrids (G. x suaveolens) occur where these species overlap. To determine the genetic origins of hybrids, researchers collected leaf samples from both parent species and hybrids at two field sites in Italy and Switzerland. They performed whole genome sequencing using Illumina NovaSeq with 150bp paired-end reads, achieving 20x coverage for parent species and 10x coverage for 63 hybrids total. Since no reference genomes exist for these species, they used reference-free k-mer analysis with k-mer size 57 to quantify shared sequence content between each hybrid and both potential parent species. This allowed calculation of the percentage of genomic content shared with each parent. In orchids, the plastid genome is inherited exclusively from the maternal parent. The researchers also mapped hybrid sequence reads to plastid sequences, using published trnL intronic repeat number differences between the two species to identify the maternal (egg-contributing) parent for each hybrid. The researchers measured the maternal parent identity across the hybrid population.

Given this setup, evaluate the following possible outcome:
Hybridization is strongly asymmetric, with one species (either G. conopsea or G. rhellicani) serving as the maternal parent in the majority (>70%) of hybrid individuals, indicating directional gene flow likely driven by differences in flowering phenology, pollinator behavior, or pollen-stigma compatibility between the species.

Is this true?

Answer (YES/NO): NO